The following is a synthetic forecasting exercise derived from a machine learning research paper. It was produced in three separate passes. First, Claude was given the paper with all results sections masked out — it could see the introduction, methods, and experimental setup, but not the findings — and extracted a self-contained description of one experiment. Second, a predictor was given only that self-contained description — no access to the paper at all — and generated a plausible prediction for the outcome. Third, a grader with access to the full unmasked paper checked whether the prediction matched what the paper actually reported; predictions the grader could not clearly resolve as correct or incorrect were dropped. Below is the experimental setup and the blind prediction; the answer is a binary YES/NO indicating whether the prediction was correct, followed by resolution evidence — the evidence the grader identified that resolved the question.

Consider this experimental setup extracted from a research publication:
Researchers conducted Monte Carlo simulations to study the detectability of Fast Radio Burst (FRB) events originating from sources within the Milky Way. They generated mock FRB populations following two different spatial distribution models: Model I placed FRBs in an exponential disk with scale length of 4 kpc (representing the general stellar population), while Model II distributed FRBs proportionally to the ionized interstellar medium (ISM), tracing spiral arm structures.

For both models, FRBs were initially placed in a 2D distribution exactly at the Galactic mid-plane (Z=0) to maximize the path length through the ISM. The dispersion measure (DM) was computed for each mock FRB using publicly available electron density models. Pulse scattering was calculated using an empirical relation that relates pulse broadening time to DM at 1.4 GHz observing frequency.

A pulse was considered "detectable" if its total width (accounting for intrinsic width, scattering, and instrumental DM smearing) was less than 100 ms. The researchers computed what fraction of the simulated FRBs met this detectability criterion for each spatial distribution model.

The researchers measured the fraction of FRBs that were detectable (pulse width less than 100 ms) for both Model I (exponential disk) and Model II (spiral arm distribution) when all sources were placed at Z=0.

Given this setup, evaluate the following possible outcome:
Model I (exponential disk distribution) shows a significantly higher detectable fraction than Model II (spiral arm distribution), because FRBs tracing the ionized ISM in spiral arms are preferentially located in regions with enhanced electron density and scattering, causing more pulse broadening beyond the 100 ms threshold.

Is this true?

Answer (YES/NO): YES